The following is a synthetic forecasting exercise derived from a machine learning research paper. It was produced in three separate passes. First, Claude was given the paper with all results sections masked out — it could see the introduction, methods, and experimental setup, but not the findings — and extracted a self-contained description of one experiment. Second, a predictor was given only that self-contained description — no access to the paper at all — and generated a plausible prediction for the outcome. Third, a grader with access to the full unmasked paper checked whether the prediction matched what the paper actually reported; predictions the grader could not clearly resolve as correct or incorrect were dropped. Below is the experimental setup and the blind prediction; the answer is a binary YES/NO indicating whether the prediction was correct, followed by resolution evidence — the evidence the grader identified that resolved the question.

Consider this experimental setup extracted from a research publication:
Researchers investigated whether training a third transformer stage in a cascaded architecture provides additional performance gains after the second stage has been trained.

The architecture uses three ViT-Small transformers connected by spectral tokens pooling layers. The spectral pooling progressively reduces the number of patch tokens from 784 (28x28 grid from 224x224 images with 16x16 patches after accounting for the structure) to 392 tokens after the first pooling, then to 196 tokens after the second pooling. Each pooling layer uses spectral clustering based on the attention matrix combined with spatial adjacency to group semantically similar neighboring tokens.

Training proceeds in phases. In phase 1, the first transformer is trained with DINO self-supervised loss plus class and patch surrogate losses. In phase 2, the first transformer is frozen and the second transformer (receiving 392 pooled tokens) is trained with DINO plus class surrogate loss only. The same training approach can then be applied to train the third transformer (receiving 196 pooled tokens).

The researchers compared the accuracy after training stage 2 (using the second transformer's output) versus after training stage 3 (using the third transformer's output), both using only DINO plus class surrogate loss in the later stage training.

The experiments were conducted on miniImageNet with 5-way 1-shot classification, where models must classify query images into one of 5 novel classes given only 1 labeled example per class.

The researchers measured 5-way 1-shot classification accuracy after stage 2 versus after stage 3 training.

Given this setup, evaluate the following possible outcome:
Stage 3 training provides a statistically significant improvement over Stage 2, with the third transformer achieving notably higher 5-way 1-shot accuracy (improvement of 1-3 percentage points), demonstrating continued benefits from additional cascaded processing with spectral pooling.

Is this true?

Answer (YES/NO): NO